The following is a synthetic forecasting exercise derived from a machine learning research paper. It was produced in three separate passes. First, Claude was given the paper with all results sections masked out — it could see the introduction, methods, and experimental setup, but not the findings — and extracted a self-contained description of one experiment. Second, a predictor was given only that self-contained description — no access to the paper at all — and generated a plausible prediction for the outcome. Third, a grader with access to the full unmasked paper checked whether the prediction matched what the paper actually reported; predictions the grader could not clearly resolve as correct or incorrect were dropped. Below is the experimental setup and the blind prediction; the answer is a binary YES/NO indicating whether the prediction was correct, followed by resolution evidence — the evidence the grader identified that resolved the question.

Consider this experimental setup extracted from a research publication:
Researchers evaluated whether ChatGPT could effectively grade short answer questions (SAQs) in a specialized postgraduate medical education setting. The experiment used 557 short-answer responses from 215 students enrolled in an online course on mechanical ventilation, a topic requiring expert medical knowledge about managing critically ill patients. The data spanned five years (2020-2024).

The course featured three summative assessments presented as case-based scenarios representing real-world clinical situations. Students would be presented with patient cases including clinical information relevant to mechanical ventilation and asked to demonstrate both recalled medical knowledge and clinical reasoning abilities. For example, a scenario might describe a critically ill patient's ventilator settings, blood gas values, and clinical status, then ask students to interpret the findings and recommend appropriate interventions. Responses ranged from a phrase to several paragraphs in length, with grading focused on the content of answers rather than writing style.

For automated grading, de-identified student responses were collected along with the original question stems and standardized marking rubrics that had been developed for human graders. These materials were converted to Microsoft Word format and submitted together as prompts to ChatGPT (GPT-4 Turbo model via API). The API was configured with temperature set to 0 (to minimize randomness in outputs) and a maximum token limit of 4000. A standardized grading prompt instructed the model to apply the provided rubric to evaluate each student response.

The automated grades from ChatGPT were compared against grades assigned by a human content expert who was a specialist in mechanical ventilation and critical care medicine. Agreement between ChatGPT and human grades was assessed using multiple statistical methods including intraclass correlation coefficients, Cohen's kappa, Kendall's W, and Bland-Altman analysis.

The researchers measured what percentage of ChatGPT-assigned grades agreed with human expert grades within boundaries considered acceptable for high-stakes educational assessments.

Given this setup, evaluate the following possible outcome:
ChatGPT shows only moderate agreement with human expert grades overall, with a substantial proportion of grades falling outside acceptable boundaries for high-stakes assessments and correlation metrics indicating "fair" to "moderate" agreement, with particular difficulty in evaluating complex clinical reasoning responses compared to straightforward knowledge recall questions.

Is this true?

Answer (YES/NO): NO